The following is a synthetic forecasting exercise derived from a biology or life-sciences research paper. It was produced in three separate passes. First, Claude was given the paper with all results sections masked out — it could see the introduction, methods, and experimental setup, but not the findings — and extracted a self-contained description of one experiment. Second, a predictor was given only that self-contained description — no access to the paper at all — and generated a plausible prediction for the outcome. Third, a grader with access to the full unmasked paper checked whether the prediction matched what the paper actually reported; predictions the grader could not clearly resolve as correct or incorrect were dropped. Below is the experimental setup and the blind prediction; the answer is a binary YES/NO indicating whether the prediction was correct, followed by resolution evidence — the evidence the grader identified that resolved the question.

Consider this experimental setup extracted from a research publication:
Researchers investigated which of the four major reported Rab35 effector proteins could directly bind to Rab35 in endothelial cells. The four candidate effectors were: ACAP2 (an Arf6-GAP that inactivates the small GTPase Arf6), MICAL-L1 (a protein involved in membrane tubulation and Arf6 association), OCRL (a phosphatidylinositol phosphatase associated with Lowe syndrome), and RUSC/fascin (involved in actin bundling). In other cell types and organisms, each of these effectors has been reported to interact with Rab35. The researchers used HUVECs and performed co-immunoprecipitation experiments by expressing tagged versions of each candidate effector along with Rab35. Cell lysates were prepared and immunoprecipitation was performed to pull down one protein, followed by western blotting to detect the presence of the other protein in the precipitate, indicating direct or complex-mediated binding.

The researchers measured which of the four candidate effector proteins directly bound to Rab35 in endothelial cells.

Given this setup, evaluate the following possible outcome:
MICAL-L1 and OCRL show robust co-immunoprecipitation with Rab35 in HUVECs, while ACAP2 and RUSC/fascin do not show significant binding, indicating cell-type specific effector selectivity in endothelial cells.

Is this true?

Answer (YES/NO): NO